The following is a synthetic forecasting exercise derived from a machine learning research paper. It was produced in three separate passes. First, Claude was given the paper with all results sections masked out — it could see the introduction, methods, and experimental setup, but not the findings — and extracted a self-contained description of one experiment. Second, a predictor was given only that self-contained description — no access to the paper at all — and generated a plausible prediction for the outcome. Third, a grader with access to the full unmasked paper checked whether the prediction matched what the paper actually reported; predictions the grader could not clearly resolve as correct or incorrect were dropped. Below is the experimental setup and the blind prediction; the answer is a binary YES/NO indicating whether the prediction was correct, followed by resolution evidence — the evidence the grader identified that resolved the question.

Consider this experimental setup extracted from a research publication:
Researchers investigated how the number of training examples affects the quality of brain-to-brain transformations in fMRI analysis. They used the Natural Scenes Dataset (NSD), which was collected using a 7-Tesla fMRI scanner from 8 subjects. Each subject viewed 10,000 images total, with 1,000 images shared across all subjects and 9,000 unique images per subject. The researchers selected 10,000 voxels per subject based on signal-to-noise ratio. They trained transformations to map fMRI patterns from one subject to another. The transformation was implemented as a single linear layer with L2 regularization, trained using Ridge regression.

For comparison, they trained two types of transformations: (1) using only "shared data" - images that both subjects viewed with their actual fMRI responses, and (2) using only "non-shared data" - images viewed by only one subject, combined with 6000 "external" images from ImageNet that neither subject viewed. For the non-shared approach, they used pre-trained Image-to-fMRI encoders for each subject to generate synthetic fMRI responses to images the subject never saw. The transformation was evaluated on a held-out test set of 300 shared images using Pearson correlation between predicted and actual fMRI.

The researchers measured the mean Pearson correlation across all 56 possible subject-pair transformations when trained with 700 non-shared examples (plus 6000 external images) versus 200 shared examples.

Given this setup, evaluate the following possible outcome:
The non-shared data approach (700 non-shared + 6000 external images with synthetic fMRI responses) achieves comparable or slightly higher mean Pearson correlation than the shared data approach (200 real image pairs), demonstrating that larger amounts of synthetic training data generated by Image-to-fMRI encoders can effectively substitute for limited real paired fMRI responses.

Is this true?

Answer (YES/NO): YES